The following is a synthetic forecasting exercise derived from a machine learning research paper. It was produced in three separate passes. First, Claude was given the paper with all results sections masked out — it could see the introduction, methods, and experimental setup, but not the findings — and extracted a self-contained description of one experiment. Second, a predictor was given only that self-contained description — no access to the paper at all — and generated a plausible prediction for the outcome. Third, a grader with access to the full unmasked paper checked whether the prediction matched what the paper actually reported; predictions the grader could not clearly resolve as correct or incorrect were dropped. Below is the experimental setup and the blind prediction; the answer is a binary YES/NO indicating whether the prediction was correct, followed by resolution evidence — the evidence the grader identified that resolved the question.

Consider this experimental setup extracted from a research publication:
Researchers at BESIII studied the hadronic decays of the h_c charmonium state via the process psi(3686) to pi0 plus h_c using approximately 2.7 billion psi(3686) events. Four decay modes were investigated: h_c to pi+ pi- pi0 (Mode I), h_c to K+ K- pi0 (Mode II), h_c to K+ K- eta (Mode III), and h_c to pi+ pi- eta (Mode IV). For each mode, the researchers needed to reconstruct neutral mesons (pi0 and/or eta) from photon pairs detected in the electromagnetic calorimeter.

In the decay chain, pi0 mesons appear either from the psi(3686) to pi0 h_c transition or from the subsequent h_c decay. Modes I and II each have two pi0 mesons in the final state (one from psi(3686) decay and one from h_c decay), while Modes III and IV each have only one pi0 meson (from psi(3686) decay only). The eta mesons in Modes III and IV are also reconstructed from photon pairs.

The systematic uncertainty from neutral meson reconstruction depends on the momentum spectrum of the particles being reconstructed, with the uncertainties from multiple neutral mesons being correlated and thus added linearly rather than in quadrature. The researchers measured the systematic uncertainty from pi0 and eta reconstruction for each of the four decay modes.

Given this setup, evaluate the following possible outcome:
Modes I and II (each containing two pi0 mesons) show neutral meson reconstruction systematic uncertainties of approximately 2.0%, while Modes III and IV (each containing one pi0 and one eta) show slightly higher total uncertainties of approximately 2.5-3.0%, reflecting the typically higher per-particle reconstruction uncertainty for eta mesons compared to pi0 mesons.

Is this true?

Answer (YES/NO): NO